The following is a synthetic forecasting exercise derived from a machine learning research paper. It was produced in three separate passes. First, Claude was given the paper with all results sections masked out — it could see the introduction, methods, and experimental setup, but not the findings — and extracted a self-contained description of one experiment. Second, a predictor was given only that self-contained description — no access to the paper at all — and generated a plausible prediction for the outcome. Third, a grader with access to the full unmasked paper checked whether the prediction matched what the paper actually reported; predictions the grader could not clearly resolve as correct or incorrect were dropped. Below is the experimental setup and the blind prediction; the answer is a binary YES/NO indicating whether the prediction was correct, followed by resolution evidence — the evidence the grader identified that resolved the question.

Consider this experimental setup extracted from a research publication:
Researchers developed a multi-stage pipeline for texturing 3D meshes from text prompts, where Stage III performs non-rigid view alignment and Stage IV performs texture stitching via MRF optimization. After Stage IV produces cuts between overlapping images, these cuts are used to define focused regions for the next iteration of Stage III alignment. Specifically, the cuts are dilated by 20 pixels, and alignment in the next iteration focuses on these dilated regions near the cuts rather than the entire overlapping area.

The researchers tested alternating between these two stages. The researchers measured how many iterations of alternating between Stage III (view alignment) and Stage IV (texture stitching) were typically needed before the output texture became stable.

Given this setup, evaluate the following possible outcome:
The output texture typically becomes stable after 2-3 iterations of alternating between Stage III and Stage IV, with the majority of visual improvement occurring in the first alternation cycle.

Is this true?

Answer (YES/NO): NO